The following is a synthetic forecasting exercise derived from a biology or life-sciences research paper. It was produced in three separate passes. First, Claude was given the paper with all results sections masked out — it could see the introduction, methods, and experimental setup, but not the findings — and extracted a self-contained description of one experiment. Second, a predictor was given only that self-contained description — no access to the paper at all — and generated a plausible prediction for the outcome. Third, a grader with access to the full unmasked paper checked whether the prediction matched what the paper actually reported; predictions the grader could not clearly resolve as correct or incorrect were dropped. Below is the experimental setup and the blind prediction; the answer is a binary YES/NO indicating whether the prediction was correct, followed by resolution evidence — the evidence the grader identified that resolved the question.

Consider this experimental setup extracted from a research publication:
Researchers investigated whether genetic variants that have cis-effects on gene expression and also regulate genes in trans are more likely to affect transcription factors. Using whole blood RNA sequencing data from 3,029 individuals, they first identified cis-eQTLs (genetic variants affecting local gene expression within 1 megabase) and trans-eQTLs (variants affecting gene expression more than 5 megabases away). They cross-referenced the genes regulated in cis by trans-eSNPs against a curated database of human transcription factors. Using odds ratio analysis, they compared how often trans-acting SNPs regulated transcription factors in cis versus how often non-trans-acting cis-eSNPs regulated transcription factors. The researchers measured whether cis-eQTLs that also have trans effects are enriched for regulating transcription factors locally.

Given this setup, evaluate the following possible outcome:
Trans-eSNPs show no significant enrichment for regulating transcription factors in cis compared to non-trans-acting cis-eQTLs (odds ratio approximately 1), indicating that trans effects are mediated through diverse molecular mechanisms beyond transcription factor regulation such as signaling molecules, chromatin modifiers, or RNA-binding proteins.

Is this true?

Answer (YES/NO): NO